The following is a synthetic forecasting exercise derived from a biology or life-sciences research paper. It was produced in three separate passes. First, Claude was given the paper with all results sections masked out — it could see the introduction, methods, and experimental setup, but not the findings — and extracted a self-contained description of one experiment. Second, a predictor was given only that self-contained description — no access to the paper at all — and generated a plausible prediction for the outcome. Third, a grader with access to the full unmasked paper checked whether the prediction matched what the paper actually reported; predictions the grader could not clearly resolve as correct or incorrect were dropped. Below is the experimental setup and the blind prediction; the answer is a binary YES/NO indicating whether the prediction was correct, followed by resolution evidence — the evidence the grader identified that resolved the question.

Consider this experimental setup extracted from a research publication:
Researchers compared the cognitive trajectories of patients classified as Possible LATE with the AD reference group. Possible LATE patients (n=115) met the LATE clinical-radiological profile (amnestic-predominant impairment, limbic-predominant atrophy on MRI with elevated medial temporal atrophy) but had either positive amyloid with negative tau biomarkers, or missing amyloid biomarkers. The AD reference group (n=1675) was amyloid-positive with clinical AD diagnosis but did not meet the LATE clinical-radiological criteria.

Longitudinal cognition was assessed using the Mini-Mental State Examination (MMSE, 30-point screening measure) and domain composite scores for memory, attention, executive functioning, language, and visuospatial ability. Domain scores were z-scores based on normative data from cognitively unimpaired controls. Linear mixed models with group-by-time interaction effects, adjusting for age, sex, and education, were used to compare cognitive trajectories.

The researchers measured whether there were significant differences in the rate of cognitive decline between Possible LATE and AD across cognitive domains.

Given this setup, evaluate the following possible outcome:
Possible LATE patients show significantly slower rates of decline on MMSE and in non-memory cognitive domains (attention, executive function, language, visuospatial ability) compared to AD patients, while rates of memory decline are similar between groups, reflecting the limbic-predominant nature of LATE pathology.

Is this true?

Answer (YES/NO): NO